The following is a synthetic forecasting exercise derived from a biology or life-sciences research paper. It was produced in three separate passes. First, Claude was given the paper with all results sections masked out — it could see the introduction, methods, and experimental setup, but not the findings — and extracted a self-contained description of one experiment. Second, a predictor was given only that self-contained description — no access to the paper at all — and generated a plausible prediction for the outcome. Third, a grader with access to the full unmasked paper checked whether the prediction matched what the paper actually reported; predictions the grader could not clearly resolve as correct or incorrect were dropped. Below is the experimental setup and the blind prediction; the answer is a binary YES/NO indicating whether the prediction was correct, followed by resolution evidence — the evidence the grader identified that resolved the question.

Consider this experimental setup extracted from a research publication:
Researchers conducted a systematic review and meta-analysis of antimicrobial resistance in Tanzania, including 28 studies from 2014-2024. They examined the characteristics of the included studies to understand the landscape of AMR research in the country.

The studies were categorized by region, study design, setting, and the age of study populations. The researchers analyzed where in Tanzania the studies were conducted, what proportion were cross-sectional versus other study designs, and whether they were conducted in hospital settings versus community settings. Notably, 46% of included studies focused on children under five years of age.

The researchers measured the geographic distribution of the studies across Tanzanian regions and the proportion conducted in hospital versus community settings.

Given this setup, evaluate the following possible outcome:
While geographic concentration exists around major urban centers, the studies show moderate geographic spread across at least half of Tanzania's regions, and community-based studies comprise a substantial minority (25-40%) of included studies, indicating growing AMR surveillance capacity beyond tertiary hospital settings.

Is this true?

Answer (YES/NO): NO